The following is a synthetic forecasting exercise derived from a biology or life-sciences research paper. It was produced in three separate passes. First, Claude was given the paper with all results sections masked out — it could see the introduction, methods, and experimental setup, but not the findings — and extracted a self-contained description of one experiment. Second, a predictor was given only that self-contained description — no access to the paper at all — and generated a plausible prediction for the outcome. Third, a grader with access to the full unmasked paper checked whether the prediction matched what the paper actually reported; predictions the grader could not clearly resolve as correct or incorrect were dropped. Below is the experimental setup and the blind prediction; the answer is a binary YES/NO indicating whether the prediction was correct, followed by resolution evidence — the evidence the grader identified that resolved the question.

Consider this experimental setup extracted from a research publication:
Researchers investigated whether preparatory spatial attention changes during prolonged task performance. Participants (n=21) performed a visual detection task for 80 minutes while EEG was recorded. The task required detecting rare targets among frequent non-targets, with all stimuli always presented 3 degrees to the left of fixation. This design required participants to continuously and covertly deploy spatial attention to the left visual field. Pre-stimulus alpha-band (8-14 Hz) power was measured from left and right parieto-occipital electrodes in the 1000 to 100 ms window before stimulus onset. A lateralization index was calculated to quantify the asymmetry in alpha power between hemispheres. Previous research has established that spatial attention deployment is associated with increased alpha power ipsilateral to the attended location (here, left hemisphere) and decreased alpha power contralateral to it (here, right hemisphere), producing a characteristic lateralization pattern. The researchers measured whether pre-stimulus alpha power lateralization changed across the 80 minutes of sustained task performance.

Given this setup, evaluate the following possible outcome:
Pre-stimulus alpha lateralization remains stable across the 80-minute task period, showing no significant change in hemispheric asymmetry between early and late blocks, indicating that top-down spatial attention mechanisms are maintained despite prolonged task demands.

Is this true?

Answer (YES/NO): NO